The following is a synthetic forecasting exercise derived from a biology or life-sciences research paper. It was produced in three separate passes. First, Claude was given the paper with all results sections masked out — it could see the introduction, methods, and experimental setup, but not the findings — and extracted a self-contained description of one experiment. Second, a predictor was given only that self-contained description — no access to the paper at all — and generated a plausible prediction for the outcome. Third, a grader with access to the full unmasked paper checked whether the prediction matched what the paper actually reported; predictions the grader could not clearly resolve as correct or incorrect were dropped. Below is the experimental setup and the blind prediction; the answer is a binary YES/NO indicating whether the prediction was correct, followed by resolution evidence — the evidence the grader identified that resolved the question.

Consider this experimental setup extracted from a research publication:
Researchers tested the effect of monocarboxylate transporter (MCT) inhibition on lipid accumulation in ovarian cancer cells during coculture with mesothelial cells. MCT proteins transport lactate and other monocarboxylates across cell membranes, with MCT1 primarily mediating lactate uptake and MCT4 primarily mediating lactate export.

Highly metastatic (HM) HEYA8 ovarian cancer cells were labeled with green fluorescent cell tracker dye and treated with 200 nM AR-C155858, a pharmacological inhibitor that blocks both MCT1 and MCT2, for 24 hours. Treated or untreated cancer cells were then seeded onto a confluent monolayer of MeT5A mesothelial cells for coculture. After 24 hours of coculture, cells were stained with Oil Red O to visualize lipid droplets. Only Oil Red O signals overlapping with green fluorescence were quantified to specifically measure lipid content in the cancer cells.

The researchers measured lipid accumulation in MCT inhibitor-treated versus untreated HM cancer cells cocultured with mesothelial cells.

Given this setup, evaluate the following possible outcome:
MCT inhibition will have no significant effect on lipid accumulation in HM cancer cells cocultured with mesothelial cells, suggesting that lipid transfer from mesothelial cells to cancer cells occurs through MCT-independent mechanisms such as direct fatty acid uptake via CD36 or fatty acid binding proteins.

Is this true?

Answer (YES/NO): NO